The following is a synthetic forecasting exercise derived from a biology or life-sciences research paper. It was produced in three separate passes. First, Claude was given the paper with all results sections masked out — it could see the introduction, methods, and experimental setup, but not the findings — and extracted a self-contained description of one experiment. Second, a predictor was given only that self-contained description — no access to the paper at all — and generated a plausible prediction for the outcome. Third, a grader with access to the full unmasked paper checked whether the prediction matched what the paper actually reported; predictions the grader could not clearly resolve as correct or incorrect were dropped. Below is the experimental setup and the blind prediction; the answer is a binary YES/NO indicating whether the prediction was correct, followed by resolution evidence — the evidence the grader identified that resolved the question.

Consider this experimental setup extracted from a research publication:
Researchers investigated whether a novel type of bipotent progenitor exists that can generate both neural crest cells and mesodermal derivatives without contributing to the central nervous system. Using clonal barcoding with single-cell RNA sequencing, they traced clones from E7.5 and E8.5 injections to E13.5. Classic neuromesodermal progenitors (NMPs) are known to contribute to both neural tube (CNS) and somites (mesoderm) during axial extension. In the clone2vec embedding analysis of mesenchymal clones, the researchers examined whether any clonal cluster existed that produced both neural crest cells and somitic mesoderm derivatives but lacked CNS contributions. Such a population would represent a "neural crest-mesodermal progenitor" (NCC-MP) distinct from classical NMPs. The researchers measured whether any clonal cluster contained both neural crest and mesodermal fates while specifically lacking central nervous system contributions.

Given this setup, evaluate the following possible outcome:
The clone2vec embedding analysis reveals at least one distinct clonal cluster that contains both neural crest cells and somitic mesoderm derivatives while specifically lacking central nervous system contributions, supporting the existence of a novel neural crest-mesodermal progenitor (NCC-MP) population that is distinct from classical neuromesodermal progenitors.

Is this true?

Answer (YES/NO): YES